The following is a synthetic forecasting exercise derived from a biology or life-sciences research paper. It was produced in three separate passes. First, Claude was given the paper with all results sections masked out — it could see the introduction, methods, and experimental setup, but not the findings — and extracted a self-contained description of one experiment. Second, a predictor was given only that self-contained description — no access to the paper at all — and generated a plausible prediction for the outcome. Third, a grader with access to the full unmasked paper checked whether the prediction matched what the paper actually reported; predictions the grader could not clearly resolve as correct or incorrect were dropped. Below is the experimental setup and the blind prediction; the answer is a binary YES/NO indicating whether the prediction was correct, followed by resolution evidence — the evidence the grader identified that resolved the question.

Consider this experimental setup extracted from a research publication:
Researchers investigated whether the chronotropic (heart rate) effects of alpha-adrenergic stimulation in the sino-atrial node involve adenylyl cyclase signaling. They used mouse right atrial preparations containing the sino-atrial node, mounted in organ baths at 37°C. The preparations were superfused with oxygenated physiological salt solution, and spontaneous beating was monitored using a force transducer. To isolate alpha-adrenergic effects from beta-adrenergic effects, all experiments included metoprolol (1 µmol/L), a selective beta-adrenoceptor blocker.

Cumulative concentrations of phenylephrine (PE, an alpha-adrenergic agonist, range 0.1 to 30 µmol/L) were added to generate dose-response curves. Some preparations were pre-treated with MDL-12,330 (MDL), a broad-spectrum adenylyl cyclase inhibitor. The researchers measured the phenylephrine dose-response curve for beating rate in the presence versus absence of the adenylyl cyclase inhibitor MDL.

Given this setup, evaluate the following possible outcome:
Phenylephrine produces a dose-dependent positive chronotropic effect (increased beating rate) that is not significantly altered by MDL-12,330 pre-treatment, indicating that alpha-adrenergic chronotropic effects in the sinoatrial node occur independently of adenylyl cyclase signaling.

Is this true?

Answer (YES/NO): NO